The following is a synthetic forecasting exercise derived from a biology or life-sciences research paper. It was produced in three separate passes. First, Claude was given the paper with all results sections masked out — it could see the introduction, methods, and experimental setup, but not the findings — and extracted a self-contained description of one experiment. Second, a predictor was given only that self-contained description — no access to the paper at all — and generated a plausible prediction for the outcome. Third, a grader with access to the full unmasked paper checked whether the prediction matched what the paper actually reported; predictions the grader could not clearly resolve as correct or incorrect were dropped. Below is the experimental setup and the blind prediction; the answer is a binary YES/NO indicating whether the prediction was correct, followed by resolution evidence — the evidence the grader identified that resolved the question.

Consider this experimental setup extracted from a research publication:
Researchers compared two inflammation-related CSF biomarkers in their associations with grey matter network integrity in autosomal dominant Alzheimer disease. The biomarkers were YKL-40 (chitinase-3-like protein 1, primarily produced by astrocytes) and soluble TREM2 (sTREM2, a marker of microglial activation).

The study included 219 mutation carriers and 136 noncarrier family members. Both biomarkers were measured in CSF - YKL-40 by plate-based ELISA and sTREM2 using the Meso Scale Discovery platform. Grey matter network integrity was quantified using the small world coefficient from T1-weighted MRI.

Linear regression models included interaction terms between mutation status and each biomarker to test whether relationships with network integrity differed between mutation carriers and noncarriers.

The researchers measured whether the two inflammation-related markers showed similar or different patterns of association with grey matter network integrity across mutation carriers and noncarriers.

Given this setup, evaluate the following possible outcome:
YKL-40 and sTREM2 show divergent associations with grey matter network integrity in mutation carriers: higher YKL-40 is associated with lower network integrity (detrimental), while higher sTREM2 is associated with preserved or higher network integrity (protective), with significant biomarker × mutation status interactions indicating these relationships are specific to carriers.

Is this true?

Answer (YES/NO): NO